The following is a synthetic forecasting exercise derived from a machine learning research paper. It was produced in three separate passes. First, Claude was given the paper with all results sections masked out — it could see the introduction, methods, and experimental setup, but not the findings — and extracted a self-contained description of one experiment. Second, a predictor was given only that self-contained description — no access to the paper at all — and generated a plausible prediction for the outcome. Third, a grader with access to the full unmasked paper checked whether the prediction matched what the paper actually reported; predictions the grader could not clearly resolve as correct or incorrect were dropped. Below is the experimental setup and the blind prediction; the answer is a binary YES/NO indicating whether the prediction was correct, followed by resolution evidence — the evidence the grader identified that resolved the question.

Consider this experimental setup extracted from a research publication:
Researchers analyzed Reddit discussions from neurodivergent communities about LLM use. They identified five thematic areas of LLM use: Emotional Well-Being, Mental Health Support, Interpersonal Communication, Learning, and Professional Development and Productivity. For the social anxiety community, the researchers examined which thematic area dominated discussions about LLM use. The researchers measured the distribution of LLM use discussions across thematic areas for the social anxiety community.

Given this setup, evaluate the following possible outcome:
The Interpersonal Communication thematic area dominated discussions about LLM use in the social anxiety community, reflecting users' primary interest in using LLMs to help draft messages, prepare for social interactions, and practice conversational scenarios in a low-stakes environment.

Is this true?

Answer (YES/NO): NO